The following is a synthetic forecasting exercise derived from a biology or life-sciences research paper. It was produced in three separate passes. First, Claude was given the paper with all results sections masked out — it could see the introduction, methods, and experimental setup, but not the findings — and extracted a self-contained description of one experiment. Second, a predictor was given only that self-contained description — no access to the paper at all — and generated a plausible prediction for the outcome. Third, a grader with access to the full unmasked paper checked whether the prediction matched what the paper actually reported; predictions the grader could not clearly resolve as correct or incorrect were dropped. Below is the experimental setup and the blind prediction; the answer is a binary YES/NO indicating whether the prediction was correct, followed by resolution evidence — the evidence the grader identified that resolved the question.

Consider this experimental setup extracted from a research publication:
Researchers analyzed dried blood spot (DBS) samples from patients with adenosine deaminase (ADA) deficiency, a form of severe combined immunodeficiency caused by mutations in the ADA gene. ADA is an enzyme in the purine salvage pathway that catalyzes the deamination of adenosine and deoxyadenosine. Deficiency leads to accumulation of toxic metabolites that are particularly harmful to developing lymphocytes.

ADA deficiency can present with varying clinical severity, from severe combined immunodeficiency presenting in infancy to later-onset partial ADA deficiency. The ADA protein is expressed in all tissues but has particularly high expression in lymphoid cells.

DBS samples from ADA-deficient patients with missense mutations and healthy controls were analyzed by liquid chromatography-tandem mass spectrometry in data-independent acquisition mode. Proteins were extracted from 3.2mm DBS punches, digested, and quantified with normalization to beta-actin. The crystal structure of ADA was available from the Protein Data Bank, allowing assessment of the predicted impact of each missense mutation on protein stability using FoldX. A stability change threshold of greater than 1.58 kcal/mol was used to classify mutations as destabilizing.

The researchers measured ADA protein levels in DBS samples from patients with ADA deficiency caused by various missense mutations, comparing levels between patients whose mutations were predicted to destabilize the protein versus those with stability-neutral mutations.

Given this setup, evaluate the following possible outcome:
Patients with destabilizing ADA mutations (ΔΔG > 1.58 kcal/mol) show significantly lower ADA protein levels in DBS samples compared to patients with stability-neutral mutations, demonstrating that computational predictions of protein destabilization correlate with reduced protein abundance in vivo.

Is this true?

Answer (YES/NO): NO